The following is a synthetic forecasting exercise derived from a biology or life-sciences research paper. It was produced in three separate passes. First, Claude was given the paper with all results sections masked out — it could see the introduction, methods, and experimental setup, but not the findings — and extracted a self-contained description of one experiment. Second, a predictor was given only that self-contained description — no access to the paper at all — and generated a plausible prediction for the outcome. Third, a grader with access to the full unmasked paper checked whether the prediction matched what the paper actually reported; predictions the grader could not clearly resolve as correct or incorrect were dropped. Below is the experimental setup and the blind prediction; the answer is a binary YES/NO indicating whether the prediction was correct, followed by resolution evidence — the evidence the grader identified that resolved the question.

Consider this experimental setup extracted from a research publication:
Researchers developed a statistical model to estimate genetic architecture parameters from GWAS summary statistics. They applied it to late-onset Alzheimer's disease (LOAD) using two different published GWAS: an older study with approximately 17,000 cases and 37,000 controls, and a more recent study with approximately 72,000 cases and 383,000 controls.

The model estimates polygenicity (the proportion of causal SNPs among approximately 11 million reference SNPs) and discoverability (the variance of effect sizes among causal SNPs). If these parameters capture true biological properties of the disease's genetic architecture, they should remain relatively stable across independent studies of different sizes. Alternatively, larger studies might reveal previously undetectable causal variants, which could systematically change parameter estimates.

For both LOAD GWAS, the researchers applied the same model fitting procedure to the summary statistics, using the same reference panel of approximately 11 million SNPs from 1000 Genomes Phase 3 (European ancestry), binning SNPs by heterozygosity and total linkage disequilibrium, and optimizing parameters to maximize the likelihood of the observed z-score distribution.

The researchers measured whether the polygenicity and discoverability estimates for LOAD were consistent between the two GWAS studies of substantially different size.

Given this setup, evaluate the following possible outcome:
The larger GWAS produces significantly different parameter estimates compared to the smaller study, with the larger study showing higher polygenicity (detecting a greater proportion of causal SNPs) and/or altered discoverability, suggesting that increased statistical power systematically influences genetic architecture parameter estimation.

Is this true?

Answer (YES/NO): NO